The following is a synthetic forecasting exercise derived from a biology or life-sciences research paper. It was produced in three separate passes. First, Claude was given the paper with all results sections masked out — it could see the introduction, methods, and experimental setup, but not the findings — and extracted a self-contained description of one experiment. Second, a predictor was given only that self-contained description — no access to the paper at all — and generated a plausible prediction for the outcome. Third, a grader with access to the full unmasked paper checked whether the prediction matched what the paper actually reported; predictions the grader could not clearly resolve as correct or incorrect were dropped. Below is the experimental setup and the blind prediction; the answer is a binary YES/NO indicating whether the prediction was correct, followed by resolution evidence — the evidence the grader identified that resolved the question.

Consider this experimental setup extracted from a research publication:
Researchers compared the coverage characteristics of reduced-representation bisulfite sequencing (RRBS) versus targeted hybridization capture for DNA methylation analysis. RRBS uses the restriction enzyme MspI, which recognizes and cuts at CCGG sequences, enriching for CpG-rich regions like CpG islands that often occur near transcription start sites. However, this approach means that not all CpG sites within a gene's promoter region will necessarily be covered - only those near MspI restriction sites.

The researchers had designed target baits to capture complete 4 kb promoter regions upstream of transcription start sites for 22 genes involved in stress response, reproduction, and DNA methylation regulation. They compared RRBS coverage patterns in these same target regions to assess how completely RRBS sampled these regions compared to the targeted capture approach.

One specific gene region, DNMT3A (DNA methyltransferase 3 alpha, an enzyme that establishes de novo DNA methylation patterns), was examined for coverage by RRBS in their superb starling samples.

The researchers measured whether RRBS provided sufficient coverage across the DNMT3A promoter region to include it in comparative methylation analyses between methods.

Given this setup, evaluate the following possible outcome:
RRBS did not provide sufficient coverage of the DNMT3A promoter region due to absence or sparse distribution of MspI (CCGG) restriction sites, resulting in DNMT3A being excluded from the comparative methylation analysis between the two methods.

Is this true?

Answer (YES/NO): YES